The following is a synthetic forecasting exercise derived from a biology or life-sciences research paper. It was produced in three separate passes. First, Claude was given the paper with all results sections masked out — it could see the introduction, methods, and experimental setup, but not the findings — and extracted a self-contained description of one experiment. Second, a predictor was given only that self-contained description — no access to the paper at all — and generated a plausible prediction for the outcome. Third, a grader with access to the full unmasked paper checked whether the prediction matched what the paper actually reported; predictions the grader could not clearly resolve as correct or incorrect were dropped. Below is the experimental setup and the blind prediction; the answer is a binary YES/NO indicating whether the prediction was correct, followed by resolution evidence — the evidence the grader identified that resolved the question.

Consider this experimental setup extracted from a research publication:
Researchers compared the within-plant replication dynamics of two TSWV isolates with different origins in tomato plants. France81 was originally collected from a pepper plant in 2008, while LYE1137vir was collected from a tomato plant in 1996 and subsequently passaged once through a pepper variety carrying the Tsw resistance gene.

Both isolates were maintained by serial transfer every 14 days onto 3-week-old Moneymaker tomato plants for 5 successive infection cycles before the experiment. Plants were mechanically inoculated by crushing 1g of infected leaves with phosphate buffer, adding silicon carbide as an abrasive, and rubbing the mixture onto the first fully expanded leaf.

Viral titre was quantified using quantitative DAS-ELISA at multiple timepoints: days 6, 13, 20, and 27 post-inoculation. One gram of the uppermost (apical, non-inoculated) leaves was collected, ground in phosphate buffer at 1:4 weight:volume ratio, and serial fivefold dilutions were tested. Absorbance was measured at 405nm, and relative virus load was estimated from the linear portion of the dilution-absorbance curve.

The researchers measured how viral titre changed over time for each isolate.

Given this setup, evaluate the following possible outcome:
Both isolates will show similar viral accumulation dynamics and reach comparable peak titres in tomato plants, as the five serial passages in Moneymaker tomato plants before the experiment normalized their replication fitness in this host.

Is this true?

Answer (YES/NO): NO